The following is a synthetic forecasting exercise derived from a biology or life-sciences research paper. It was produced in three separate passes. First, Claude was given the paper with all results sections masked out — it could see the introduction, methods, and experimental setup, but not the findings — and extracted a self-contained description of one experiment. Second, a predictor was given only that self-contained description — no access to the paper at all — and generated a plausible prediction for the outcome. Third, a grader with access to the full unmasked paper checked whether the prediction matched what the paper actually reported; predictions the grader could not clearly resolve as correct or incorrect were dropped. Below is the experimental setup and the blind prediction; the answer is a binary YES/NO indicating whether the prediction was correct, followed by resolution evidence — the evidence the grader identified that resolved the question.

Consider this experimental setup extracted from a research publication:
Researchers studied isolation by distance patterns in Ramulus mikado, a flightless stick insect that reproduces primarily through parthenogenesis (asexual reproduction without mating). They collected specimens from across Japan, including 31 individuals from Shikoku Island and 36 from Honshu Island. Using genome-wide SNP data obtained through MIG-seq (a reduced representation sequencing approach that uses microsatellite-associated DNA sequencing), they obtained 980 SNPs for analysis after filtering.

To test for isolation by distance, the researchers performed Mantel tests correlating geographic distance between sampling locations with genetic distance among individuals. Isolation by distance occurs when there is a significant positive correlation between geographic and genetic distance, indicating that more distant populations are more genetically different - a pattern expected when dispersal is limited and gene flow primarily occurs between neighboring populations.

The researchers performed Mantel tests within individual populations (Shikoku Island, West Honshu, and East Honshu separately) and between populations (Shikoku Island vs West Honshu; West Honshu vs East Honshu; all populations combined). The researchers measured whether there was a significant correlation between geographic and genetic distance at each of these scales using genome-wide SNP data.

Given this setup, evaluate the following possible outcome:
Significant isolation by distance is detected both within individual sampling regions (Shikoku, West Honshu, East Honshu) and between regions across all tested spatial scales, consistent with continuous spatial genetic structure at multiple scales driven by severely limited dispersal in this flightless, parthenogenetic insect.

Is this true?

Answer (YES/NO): NO